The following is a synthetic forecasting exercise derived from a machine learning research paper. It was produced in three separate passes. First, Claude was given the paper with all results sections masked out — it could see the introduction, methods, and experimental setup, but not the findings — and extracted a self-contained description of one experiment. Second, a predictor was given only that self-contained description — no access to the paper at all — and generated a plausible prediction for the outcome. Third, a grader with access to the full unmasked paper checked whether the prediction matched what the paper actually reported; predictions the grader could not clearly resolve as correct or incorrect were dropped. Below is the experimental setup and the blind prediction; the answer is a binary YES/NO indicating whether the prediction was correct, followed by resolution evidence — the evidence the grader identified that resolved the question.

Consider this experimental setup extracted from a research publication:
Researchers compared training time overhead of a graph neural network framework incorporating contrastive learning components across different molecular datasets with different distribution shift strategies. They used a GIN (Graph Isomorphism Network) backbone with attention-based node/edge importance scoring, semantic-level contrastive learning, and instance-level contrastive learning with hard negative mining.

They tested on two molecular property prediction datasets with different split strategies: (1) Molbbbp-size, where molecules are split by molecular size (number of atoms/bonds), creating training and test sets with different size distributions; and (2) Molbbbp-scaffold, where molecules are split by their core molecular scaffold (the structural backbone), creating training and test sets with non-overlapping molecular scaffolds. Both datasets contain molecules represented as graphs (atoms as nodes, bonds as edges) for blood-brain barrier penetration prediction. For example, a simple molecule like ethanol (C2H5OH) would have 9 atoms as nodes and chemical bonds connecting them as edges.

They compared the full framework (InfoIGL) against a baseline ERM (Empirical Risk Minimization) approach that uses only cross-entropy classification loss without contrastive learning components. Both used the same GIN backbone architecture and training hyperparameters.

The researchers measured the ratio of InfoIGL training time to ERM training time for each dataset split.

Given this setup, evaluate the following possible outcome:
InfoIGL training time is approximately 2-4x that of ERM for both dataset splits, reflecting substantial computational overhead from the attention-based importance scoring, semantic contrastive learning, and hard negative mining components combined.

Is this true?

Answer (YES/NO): NO